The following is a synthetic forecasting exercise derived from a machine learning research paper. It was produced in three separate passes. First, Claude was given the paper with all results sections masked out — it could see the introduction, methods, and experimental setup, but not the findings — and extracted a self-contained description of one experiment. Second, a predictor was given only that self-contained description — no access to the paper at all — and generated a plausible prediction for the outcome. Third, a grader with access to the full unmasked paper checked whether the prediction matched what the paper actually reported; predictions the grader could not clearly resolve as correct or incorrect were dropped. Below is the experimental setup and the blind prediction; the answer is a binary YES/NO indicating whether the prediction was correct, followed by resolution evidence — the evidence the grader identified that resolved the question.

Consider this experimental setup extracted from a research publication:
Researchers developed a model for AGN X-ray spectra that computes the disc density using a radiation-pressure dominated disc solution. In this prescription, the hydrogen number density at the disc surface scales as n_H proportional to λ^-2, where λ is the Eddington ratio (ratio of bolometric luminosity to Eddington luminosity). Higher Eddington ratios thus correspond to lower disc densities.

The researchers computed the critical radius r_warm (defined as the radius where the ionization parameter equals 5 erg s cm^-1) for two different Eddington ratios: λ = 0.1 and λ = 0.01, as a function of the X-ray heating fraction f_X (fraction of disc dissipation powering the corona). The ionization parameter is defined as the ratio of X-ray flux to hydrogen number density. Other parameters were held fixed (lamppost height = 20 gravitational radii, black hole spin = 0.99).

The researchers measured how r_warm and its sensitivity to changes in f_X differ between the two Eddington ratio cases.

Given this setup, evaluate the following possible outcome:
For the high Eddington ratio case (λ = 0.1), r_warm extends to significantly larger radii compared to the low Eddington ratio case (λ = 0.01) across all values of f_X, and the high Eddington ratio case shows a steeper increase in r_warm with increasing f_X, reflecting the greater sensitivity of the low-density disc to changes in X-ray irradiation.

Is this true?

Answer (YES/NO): YES